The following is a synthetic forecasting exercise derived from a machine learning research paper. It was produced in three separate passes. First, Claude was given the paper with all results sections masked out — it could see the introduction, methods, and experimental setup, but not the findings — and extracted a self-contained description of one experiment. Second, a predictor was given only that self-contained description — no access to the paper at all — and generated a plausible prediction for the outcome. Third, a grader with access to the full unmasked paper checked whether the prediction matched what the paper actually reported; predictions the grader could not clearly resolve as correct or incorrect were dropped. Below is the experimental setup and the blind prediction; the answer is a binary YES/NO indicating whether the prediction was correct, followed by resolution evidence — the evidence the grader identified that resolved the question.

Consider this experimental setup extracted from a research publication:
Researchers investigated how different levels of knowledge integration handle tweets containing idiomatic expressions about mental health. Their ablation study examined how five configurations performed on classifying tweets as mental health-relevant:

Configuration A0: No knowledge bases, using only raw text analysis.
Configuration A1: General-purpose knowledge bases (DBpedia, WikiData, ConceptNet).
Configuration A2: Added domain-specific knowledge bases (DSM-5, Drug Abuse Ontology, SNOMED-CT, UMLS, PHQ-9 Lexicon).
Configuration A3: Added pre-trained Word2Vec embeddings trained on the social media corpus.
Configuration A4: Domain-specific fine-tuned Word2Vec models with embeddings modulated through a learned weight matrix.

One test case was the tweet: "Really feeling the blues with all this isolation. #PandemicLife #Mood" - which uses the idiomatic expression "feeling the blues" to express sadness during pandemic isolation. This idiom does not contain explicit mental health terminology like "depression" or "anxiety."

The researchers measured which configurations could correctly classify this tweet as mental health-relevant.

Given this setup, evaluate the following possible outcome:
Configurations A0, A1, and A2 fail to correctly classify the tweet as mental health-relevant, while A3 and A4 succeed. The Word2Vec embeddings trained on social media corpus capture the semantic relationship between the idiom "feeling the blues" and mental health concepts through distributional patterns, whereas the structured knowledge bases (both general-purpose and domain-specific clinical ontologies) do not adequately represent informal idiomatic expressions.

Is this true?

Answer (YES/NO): NO